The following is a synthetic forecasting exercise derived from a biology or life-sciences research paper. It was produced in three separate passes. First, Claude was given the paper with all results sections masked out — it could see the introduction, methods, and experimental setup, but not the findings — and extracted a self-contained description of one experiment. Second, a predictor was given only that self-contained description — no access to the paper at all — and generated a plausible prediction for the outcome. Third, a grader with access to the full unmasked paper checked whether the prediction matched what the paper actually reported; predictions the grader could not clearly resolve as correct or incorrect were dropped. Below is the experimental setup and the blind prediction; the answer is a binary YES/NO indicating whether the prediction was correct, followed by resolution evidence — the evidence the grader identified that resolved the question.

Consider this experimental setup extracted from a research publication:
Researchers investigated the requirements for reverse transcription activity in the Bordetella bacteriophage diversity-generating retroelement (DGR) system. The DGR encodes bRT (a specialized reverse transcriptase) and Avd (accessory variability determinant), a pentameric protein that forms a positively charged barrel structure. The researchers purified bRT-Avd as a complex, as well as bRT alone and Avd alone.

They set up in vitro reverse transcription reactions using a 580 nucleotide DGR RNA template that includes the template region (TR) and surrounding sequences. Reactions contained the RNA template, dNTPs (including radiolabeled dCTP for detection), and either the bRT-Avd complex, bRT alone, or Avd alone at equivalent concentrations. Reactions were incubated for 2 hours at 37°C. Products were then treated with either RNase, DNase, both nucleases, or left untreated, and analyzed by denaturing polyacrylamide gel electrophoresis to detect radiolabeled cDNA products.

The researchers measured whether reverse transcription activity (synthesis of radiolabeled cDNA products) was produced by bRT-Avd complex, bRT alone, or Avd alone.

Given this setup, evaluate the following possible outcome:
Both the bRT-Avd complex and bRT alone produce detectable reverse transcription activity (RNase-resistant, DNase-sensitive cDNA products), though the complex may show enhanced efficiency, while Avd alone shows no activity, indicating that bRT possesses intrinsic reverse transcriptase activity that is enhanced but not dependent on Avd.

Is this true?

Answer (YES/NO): NO